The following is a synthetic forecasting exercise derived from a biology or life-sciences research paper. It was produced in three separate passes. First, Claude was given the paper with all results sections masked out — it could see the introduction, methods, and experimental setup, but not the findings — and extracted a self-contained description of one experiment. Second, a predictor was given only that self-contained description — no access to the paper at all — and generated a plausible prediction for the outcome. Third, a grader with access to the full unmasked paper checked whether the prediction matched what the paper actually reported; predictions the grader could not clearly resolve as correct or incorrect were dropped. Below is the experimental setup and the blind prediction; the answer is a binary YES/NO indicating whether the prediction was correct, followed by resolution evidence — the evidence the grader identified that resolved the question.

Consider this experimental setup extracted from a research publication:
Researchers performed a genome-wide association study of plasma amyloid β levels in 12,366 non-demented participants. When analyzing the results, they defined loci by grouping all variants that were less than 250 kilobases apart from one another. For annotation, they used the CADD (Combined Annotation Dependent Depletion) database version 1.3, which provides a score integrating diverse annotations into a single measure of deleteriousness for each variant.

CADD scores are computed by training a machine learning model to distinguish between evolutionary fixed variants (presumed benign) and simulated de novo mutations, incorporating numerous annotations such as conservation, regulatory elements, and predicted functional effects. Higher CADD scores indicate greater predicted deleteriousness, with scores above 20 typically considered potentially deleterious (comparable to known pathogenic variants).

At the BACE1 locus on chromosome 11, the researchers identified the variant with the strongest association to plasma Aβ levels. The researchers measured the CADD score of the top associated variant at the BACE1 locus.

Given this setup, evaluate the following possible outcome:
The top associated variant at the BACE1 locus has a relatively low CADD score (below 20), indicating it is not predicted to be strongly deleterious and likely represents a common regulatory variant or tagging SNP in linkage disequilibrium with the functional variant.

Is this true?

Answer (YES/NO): YES